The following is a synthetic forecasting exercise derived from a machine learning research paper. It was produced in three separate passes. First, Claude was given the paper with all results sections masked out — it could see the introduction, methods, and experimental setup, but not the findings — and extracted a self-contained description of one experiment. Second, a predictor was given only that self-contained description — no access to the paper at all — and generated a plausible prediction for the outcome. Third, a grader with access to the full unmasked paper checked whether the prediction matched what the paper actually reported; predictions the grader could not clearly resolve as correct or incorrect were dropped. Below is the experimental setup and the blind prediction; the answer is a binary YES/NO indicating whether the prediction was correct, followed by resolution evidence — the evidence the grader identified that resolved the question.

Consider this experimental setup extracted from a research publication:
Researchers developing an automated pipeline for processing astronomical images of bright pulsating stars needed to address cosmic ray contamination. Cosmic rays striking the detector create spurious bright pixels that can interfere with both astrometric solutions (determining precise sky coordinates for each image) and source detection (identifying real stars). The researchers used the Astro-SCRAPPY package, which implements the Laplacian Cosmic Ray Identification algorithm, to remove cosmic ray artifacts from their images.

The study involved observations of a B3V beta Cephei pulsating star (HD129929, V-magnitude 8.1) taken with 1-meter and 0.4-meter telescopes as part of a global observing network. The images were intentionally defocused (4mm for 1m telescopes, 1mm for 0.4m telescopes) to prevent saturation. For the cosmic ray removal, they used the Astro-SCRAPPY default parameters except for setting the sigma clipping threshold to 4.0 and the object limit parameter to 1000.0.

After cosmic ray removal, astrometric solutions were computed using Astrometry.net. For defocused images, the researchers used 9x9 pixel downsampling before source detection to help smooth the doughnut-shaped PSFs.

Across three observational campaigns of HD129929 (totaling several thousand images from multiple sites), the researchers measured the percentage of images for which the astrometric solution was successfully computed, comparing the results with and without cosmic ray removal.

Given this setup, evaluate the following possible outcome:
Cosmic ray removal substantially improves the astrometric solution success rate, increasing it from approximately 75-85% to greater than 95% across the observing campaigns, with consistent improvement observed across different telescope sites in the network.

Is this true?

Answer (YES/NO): NO